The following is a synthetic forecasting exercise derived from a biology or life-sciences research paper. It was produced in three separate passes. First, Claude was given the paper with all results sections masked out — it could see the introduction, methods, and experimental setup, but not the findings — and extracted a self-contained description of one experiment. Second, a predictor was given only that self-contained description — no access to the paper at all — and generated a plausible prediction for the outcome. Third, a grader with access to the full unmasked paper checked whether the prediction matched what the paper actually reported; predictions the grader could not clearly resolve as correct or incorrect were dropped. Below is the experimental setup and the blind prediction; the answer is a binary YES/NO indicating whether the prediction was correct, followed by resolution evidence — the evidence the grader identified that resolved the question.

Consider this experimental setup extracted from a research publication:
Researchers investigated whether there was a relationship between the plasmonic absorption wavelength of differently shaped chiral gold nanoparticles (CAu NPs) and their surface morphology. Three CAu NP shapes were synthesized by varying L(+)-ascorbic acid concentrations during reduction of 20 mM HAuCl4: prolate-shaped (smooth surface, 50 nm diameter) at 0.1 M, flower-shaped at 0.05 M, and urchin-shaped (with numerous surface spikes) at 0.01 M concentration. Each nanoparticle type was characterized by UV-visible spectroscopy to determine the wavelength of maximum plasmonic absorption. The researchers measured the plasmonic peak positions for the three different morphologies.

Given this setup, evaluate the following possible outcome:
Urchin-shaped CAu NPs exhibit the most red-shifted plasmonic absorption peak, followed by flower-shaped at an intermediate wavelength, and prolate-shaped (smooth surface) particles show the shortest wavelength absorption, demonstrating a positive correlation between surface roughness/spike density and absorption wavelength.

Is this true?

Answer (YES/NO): YES